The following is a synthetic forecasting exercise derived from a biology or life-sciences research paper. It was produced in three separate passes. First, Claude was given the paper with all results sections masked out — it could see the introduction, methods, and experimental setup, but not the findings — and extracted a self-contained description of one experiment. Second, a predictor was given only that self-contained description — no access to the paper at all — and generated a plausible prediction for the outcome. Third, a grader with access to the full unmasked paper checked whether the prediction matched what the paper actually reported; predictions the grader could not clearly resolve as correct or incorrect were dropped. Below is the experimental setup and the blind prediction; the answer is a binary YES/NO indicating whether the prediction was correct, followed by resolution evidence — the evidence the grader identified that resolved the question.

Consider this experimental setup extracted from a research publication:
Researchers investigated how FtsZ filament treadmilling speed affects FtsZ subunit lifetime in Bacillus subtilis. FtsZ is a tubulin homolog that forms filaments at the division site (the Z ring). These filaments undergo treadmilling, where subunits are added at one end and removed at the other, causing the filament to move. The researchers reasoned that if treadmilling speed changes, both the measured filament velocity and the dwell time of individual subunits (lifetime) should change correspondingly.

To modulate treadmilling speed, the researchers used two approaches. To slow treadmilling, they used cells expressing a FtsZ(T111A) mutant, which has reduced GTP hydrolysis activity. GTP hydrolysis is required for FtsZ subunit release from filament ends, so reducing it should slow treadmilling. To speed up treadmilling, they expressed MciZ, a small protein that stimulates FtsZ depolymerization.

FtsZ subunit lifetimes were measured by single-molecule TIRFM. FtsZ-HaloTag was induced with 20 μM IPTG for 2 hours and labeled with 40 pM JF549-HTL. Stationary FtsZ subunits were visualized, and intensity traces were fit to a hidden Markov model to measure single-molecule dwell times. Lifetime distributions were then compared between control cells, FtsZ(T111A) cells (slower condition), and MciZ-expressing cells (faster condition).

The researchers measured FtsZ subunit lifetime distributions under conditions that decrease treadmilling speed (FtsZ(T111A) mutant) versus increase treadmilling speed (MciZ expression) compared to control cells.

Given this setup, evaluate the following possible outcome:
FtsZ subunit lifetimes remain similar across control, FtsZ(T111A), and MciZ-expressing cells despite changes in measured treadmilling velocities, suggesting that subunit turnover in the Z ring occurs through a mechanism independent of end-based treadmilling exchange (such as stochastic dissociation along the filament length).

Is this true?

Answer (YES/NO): NO